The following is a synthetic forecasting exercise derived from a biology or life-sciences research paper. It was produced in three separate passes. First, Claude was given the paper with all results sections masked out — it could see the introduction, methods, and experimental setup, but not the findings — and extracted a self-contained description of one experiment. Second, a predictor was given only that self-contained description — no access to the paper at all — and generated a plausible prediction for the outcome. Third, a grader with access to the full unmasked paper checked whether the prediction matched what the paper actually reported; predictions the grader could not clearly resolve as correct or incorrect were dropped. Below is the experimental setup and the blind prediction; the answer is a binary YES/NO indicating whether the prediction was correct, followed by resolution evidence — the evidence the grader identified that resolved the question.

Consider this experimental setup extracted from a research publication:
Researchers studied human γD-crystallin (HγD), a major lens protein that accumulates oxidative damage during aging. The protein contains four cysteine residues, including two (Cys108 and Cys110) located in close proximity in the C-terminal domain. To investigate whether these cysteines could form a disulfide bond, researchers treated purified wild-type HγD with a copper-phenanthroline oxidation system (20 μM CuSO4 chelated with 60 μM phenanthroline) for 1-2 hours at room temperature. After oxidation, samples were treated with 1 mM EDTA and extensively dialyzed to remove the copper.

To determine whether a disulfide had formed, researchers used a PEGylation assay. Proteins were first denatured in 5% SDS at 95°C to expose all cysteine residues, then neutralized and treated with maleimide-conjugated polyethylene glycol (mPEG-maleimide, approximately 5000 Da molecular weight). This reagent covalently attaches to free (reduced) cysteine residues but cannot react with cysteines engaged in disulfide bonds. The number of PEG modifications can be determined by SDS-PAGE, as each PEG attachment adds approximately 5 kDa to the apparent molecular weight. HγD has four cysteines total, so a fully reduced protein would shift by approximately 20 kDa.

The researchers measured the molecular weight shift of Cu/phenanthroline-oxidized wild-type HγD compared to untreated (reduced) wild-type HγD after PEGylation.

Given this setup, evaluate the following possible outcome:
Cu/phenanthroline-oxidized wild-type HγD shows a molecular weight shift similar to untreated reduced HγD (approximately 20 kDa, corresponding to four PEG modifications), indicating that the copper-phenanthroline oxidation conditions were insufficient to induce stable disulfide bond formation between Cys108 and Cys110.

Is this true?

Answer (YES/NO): NO